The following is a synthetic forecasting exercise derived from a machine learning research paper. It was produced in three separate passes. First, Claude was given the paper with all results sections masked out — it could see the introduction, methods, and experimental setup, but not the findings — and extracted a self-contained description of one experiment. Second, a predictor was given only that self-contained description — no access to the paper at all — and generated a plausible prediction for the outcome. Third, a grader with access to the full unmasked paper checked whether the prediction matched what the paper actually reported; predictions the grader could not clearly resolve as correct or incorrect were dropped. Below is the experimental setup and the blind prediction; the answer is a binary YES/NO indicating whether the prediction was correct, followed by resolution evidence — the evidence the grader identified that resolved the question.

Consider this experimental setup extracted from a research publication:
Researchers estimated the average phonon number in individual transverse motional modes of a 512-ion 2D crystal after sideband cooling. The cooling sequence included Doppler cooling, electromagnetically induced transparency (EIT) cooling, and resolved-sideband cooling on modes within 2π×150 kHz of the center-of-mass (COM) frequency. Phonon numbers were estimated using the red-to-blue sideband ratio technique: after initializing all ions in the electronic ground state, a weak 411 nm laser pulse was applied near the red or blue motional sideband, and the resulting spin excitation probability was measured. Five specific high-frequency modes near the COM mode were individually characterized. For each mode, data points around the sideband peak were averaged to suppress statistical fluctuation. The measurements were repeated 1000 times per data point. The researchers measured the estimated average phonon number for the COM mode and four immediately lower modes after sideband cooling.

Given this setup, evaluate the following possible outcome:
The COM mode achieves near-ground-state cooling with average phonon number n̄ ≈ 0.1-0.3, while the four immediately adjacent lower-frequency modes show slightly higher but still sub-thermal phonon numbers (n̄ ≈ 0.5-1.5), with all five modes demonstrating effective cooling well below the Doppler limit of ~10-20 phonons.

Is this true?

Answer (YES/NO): NO